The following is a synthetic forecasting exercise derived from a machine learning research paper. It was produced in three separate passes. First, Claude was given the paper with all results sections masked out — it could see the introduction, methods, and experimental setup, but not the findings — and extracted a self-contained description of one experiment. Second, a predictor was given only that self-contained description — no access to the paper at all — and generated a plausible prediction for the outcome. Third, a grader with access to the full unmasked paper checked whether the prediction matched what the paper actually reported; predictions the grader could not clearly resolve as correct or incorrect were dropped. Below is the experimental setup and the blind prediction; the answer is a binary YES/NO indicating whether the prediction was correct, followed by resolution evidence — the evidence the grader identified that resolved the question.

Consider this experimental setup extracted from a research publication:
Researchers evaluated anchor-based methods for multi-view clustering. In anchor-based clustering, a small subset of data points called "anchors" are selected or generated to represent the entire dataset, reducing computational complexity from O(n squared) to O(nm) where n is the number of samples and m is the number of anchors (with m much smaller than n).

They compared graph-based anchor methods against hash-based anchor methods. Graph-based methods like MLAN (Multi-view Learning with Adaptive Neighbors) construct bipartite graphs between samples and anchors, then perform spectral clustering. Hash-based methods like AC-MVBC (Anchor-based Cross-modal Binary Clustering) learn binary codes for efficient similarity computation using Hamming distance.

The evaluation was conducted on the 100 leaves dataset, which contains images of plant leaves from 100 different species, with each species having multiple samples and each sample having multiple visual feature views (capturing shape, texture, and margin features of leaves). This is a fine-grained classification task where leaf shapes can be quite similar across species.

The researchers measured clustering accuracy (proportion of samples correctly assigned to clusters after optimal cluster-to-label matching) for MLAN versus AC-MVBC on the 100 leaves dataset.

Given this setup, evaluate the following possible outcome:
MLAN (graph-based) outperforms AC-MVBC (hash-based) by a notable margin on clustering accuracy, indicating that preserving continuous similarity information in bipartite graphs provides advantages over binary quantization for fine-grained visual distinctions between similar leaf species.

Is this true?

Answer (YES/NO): NO